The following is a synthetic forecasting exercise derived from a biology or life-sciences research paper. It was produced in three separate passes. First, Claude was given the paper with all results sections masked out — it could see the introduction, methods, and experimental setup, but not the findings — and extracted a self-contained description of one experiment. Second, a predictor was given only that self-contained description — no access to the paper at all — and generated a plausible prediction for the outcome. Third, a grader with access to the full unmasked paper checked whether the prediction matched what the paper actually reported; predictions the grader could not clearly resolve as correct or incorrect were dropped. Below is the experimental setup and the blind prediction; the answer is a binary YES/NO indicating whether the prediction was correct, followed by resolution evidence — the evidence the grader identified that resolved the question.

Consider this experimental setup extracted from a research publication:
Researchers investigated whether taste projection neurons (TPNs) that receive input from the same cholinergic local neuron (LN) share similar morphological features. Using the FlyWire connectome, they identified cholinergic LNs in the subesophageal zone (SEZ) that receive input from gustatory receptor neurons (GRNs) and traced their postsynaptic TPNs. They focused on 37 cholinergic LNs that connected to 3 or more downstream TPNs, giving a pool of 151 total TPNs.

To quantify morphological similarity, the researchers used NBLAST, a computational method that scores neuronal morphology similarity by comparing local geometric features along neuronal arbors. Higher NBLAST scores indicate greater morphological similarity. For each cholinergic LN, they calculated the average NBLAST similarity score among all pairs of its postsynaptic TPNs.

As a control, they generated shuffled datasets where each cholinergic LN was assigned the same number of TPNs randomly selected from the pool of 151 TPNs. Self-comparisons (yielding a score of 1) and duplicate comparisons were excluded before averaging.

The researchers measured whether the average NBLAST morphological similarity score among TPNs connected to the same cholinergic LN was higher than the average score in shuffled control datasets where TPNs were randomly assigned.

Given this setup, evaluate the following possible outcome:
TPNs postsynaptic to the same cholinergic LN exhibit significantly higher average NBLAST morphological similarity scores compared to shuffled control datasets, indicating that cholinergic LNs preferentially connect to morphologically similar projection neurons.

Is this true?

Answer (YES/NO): YES